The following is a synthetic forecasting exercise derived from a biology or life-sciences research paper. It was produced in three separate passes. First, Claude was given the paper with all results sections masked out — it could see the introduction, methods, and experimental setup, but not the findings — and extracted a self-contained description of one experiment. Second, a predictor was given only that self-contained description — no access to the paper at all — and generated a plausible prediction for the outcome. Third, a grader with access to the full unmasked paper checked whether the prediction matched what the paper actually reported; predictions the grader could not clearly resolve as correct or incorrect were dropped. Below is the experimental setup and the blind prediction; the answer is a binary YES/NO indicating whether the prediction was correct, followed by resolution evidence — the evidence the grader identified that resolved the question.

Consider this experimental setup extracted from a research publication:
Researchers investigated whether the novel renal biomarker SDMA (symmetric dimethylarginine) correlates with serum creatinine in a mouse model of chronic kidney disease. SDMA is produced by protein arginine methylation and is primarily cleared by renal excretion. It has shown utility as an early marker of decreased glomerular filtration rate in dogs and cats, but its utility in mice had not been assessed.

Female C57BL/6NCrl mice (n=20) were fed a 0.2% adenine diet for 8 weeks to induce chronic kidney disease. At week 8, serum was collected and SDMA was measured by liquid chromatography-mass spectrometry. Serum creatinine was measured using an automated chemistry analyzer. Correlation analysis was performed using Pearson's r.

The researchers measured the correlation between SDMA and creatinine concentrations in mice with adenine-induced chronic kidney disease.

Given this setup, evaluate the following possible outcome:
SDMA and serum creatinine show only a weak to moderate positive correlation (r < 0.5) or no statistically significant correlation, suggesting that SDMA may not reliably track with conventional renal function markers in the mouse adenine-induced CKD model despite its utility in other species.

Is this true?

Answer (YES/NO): NO